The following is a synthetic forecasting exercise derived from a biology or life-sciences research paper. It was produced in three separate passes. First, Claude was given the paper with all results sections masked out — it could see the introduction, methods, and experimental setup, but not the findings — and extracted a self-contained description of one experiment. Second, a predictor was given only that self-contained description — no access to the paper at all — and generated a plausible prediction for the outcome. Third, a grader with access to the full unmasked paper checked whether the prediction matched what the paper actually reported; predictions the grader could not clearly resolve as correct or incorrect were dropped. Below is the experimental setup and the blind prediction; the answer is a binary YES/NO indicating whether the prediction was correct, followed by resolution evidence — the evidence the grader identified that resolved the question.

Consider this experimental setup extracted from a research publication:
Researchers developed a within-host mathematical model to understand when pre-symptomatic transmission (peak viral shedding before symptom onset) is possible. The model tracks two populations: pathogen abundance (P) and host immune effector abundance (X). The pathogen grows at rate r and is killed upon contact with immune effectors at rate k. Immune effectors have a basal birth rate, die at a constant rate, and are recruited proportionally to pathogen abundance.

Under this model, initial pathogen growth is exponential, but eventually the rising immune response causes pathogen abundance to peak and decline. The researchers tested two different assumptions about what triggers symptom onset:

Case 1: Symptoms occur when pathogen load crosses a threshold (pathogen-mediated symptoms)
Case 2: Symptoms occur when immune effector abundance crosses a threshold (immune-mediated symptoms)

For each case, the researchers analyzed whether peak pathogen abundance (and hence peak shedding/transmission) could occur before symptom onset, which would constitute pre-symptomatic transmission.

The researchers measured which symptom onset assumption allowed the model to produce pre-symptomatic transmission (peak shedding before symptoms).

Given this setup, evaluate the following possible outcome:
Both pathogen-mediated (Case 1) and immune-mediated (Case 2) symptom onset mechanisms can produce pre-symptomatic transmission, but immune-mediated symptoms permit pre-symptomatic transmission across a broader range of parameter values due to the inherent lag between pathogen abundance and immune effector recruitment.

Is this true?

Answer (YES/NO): NO